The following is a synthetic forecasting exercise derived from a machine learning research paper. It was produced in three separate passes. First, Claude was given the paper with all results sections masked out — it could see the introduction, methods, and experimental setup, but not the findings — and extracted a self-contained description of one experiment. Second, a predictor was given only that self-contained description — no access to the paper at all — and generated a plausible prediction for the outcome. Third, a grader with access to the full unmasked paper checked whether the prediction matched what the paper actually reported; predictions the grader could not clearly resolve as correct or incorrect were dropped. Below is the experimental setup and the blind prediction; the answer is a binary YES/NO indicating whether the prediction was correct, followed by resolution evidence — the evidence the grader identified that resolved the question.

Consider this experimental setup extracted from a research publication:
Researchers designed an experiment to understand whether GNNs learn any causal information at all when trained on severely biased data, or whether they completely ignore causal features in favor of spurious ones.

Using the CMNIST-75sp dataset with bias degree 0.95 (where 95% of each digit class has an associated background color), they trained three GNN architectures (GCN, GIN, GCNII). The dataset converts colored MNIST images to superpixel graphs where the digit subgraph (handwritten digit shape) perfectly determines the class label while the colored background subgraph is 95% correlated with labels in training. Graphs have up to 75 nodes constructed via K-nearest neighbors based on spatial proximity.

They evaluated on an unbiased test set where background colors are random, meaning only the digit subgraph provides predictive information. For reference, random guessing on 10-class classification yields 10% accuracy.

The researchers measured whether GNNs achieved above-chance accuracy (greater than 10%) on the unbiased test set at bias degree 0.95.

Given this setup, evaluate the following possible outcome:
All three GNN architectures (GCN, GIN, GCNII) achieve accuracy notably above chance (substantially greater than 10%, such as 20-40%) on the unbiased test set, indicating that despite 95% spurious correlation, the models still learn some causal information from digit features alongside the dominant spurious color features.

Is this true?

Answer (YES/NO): NO